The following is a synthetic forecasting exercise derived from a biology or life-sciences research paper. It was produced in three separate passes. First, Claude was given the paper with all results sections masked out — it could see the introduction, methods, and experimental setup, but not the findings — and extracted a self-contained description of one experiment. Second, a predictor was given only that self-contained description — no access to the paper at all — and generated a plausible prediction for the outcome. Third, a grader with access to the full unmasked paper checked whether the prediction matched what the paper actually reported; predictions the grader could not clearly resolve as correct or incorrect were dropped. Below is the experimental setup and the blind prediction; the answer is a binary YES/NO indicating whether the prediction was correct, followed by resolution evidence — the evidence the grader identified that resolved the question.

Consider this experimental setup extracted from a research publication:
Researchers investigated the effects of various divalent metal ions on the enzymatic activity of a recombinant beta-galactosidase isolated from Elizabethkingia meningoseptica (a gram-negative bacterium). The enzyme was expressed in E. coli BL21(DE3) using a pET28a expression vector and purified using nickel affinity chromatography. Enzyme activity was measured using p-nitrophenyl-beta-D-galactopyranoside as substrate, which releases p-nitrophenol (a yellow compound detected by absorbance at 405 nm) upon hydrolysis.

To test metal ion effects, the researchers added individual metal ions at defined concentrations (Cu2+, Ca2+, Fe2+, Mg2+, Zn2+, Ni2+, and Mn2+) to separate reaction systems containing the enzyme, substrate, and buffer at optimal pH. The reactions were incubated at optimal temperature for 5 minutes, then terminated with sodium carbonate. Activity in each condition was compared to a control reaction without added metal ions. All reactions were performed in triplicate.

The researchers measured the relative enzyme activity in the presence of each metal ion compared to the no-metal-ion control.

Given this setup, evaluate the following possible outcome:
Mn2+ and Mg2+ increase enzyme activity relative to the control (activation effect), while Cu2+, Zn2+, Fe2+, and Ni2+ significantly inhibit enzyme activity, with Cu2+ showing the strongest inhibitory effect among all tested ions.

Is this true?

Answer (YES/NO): NO